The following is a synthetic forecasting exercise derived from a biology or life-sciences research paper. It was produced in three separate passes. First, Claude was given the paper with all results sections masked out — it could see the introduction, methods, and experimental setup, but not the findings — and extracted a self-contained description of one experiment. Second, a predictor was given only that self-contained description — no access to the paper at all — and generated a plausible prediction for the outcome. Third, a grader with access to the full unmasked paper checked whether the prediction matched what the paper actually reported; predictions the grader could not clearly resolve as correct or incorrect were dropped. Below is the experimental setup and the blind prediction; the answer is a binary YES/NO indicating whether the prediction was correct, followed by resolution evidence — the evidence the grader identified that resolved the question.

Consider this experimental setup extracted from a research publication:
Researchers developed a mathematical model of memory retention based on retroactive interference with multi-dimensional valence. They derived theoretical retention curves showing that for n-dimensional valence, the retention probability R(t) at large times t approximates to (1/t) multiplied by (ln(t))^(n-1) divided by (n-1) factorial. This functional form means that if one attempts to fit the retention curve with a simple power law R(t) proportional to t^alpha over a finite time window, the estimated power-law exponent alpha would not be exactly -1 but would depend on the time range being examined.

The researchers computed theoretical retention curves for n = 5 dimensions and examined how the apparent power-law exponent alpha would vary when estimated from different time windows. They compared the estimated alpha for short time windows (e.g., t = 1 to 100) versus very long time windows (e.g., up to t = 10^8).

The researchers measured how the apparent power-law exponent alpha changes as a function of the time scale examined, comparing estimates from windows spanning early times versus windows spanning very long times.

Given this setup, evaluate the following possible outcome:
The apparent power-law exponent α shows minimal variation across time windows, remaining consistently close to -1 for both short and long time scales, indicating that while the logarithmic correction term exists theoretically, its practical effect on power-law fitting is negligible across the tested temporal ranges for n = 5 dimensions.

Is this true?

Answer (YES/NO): NO